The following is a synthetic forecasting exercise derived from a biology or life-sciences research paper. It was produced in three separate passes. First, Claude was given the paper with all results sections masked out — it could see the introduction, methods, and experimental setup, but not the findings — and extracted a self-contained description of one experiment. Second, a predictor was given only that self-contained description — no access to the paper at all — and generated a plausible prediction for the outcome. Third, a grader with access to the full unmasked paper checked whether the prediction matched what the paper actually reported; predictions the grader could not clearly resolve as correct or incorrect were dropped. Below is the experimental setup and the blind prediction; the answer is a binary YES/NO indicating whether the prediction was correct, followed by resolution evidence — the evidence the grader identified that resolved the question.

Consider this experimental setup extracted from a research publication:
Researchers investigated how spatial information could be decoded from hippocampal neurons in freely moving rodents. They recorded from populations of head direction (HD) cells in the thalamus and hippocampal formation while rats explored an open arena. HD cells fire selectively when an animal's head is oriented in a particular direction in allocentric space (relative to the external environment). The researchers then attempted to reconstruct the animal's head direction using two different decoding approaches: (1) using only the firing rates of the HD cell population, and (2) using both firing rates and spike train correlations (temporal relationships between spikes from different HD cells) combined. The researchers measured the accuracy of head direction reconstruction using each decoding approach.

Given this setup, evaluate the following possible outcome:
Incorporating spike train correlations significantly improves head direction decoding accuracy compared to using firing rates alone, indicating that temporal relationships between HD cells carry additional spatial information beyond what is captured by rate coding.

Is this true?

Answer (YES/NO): NO